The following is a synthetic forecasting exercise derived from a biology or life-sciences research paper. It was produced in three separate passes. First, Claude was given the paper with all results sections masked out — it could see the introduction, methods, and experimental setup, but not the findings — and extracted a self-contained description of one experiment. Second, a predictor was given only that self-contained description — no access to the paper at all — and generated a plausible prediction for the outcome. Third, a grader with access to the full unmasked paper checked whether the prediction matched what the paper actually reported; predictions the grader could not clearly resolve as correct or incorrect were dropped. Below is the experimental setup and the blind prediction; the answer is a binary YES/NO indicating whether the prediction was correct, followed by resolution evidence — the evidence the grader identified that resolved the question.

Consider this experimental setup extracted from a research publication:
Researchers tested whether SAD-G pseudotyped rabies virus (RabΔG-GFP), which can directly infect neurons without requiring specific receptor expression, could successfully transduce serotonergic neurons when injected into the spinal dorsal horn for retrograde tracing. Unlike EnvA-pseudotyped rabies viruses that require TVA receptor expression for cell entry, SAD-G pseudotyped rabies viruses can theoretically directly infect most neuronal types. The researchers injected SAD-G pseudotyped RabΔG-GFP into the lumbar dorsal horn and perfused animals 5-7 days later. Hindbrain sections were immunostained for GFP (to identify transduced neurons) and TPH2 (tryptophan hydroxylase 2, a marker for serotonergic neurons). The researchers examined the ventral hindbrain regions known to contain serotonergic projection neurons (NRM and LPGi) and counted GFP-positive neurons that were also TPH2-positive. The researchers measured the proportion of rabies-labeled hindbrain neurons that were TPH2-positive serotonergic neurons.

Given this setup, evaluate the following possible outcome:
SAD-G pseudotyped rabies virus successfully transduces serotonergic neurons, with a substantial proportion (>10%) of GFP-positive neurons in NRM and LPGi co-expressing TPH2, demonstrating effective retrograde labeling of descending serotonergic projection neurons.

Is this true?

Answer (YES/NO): YES